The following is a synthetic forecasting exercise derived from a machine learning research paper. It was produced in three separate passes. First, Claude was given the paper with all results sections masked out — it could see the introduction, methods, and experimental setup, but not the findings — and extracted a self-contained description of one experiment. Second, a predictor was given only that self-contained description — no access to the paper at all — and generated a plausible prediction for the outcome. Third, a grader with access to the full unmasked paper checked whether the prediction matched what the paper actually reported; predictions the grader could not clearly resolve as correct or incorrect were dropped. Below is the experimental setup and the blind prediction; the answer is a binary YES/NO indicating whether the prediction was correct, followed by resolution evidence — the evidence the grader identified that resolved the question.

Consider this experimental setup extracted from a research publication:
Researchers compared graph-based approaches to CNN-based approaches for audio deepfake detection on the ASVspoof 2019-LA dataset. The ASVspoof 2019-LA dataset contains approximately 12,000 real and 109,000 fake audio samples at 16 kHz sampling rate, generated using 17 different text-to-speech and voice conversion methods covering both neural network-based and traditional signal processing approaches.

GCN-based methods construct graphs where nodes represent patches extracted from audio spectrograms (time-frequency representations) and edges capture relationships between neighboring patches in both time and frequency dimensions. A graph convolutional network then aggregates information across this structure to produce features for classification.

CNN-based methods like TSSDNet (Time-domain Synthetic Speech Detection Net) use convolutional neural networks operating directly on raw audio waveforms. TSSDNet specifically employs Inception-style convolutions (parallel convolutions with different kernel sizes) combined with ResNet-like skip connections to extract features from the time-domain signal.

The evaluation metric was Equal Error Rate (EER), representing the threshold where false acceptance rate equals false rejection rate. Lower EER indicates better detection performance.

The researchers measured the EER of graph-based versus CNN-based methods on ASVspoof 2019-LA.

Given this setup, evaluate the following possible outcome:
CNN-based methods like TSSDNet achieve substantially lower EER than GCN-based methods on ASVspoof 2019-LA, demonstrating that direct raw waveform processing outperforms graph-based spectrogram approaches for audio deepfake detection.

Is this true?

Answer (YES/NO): NO